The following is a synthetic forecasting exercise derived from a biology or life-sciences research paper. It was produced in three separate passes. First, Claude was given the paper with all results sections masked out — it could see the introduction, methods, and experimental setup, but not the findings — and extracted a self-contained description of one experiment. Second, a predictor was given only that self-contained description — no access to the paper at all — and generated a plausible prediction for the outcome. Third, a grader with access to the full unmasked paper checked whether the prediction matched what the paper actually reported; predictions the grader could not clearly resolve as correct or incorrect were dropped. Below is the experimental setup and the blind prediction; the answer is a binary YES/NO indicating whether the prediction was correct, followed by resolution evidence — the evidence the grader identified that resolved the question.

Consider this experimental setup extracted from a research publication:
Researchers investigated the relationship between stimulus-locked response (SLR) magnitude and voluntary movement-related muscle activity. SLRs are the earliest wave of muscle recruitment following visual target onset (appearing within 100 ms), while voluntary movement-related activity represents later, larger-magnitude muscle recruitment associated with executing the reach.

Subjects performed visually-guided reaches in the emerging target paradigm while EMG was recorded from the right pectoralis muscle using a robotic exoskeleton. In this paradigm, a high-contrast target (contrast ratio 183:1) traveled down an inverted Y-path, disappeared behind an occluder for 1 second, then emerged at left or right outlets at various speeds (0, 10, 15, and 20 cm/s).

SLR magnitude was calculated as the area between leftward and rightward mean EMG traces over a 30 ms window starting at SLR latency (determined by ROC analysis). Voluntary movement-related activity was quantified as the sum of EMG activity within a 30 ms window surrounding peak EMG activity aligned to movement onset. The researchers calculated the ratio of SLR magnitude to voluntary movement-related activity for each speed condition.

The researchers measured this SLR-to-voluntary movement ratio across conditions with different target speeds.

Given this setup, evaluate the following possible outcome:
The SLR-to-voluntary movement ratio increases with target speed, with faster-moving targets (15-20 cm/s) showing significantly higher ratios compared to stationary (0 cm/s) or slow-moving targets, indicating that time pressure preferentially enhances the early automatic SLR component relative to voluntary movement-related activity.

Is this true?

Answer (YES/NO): NO